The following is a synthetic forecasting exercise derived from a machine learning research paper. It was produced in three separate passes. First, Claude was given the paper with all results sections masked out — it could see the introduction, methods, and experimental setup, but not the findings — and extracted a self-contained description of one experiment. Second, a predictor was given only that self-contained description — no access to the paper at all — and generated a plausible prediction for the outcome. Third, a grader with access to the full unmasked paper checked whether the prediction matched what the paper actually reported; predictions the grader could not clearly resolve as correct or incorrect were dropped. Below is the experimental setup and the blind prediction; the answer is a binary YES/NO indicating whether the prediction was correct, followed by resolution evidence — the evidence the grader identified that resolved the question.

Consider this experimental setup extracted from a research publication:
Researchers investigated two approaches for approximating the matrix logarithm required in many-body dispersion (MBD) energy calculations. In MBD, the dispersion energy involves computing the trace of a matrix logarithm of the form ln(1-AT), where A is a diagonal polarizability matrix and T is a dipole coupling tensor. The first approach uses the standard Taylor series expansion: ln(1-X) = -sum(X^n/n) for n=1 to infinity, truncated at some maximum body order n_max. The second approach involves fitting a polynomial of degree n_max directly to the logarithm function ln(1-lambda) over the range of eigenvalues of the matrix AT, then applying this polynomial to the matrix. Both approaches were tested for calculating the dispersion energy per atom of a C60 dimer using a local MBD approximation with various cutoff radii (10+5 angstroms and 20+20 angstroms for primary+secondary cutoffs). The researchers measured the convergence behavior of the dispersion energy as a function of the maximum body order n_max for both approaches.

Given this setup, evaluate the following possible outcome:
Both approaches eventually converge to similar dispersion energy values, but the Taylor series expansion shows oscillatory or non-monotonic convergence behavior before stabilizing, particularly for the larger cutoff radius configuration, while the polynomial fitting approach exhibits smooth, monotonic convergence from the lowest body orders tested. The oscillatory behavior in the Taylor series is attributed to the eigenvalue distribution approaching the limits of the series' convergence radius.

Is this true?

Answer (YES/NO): NO